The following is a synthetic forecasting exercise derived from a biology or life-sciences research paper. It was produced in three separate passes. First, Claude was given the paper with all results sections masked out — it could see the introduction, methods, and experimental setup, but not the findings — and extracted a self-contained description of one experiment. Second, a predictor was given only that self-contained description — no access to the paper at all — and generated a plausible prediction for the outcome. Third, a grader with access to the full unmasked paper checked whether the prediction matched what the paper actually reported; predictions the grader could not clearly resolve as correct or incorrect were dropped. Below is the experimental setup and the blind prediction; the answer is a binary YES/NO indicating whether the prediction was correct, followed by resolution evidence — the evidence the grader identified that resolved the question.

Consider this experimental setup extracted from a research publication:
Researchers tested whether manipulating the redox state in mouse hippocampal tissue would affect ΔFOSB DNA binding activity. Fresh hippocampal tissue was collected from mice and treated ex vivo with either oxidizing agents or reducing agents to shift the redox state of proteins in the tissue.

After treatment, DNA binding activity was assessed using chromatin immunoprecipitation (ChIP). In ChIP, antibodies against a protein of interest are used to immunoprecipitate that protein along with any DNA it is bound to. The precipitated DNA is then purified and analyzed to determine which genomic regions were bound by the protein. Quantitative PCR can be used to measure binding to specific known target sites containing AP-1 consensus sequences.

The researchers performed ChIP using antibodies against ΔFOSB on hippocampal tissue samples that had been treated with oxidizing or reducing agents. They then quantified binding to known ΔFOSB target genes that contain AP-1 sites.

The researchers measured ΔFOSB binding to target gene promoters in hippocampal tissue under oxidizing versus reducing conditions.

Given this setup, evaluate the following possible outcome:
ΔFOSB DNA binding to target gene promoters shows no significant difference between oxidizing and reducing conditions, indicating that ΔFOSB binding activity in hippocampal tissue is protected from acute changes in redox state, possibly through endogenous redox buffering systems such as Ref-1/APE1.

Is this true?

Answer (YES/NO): NO